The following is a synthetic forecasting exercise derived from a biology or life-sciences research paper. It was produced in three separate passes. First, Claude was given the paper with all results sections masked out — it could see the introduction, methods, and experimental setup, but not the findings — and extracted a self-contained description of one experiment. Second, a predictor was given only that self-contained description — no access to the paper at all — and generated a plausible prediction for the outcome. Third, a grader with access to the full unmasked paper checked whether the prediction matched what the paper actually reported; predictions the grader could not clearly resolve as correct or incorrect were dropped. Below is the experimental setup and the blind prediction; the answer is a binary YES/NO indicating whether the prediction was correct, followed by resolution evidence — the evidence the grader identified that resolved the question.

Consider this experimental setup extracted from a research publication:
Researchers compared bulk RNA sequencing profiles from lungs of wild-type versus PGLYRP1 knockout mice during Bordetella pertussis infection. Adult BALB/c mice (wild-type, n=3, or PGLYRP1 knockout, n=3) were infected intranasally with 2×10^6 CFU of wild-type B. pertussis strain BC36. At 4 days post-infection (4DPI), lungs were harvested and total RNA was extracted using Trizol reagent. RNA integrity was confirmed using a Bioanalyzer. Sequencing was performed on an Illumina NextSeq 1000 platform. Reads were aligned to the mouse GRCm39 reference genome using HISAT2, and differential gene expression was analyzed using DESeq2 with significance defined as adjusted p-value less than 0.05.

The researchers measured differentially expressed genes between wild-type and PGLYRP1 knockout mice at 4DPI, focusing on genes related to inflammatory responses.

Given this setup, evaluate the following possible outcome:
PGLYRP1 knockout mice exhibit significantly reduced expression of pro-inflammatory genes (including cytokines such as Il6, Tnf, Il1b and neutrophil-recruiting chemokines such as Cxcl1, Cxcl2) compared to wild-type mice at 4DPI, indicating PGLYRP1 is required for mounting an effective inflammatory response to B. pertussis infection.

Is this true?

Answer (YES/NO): NO